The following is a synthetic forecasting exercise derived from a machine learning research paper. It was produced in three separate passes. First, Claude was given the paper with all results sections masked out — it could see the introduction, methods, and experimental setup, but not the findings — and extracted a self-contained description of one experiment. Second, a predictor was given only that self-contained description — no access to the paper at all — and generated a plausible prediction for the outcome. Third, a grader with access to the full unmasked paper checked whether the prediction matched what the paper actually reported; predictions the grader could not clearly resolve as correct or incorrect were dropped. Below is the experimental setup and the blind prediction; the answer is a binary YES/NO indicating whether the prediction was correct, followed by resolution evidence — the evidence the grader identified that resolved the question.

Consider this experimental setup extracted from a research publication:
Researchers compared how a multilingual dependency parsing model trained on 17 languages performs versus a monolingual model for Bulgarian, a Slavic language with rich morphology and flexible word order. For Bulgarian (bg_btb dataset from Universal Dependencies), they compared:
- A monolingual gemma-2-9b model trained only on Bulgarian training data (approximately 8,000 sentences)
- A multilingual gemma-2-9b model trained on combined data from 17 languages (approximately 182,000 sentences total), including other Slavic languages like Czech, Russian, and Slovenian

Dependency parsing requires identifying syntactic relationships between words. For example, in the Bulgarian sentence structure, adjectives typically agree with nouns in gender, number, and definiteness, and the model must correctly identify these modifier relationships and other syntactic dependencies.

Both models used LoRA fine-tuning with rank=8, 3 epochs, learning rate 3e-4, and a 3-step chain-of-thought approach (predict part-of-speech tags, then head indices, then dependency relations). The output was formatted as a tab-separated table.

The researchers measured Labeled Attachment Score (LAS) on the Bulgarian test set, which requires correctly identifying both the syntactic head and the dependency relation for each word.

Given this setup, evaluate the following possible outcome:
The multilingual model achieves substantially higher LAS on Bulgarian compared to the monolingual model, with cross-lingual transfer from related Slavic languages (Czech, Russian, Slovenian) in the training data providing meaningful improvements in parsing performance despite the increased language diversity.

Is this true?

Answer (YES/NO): NO